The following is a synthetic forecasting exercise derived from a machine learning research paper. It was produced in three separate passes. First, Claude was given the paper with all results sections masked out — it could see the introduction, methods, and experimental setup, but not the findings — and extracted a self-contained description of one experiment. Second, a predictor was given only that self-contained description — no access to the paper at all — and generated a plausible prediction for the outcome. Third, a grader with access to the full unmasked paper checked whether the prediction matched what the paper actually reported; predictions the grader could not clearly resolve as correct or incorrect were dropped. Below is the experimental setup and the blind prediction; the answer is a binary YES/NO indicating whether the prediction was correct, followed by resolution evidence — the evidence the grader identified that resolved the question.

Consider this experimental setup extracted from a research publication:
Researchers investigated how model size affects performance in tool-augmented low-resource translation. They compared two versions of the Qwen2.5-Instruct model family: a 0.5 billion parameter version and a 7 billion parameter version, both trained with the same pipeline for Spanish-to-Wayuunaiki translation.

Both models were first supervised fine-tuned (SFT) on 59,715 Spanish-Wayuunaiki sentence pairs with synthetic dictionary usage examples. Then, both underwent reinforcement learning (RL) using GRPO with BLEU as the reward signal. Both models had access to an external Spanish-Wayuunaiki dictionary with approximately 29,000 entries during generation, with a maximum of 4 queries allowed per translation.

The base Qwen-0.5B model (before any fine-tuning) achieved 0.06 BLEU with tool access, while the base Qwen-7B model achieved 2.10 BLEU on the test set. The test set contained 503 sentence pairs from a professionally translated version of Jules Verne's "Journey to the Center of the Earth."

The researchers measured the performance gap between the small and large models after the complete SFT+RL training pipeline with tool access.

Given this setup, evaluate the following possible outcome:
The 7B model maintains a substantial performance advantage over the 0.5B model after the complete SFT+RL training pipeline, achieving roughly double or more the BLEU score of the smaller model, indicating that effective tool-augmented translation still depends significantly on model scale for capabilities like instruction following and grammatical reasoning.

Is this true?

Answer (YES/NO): NO